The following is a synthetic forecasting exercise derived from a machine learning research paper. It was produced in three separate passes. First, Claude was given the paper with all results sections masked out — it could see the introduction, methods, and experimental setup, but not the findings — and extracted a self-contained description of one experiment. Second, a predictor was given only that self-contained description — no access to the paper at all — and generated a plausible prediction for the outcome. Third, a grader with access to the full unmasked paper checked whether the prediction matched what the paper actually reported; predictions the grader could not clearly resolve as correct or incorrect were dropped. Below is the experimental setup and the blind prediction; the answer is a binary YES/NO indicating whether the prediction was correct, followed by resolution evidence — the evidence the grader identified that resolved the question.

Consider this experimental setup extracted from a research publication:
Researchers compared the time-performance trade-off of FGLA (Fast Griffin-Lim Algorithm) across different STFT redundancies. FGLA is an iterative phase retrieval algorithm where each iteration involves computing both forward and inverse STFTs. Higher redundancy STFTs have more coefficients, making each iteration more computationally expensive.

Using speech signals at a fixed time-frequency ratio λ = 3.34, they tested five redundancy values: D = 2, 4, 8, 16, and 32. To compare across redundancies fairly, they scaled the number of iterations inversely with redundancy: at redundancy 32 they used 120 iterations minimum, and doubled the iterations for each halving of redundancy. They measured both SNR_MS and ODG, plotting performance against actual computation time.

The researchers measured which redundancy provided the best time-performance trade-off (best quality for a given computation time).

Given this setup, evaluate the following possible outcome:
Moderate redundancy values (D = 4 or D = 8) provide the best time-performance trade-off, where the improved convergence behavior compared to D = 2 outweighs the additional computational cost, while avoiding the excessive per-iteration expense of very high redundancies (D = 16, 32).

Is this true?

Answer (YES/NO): YES